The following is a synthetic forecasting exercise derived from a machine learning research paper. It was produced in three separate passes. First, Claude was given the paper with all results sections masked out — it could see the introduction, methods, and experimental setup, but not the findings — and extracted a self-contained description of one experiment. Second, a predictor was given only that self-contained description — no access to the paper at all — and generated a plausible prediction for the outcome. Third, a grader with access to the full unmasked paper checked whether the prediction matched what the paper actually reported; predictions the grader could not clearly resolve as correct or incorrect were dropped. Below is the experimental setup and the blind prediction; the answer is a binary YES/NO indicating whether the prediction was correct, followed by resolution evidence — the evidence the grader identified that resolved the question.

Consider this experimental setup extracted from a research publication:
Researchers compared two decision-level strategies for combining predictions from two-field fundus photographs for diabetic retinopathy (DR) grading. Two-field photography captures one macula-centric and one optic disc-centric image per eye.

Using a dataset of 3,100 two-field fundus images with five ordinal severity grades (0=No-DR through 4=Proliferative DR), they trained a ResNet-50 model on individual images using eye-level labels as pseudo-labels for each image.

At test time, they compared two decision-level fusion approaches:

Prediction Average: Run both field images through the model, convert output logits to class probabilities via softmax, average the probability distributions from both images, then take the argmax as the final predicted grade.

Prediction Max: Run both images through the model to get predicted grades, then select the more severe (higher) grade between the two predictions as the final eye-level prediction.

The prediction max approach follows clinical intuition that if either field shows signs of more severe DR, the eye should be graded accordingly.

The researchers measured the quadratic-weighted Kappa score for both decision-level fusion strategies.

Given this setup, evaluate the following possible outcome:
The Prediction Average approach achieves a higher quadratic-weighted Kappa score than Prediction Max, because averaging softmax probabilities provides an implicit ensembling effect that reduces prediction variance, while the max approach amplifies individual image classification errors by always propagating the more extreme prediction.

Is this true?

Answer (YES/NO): NO